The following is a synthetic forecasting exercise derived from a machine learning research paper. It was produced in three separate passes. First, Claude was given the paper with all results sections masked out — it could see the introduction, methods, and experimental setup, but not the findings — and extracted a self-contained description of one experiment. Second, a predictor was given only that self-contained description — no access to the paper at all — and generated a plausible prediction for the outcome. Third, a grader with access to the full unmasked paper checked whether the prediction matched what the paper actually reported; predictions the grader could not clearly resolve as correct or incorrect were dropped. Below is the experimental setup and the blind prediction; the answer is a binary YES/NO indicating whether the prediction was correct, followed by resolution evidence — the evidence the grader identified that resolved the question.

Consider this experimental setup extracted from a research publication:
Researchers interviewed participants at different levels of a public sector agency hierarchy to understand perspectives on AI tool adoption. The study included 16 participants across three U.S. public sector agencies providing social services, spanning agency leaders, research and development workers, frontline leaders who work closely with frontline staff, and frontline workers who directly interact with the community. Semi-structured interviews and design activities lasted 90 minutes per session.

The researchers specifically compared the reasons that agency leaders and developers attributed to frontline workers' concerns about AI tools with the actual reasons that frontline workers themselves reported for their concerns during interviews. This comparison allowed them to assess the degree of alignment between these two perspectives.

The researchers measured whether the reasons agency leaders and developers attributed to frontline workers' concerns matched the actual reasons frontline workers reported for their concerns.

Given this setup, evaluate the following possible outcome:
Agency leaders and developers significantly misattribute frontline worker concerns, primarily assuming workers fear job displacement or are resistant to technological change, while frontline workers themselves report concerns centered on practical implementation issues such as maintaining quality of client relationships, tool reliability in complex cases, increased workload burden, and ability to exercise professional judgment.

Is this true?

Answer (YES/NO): NO